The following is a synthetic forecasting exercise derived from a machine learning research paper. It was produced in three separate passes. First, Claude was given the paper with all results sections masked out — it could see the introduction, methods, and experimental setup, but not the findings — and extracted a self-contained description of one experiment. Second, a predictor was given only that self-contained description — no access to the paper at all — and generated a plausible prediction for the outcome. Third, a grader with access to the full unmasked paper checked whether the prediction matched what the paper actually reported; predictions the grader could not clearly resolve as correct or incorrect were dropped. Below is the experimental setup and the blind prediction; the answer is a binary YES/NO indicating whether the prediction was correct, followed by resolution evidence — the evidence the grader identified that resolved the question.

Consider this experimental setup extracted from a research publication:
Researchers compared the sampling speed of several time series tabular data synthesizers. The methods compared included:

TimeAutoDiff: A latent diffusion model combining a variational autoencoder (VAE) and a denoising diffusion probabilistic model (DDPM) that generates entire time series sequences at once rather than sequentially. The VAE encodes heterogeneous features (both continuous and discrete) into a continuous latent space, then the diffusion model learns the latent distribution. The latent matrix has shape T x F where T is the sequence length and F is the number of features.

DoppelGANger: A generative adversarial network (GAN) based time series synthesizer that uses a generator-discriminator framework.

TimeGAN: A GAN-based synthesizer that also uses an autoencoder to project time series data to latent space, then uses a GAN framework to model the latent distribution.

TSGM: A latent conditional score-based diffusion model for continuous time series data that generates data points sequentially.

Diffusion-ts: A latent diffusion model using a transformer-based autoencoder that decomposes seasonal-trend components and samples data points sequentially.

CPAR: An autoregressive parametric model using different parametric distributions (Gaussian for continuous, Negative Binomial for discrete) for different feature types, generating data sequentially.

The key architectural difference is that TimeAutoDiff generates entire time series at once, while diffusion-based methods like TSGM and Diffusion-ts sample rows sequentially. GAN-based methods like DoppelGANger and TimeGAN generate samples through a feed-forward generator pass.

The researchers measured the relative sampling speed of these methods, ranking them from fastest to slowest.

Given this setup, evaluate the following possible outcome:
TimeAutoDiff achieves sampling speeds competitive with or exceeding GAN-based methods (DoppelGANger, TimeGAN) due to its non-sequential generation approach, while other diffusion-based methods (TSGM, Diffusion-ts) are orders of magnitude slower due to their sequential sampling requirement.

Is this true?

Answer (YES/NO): NO